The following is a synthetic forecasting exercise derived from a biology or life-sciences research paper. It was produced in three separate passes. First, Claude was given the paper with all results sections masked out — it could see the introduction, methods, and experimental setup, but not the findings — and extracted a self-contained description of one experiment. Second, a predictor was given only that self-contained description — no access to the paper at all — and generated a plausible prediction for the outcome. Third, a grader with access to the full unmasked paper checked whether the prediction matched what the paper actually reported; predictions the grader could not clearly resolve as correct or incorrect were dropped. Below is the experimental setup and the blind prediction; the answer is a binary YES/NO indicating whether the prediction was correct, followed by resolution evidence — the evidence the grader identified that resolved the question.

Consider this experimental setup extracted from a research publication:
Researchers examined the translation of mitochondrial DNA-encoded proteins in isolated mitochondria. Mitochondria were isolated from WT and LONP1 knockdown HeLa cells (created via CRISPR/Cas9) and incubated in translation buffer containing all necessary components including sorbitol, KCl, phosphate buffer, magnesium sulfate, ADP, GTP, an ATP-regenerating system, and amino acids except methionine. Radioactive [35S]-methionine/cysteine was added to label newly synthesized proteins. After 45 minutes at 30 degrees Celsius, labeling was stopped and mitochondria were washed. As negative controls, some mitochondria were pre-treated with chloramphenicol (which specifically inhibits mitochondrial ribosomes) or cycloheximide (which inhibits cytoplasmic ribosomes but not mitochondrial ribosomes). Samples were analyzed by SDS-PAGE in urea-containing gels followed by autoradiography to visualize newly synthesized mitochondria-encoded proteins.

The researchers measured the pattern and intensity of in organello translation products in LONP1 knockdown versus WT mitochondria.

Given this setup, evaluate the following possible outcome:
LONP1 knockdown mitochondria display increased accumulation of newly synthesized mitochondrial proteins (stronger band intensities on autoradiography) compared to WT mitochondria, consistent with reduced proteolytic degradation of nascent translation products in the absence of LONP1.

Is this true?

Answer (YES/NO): NO